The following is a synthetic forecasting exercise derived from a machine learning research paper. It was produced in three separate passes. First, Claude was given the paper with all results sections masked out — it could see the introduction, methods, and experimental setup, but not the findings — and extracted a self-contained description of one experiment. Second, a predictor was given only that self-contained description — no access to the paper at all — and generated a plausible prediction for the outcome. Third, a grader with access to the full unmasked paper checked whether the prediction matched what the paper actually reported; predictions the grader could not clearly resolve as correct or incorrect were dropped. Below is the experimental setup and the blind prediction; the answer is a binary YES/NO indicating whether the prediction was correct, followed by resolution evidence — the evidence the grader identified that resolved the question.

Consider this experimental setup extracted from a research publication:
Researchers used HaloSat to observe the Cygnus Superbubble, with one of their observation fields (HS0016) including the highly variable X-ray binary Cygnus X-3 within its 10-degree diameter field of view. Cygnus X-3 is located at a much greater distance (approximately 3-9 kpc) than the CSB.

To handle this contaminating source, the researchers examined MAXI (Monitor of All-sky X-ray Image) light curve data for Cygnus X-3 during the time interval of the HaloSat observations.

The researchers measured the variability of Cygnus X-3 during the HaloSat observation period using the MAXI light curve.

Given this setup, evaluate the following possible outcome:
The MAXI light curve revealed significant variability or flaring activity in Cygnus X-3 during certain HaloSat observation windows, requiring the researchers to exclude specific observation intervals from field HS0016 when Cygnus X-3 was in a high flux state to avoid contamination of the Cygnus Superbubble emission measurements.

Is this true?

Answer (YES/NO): NO